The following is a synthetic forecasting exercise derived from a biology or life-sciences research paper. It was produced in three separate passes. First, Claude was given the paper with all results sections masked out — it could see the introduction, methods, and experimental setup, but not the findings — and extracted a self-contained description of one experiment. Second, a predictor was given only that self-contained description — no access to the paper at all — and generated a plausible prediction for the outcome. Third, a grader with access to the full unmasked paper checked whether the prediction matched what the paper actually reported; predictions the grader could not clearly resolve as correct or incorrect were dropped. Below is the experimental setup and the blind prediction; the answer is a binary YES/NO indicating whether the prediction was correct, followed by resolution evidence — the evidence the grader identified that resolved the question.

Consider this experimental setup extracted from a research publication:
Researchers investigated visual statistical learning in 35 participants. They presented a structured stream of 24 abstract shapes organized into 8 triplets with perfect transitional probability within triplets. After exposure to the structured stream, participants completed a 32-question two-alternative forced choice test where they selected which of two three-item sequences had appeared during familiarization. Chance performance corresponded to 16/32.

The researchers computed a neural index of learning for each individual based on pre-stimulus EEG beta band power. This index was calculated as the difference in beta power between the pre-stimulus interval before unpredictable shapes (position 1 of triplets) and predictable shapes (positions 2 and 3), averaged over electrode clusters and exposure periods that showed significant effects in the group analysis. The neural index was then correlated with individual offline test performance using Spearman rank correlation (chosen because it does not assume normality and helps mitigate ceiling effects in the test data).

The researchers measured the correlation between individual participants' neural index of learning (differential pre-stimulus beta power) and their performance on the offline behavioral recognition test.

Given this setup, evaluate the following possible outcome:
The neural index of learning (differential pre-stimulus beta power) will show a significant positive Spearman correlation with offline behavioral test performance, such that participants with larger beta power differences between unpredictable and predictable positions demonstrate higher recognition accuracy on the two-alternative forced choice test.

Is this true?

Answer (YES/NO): YES